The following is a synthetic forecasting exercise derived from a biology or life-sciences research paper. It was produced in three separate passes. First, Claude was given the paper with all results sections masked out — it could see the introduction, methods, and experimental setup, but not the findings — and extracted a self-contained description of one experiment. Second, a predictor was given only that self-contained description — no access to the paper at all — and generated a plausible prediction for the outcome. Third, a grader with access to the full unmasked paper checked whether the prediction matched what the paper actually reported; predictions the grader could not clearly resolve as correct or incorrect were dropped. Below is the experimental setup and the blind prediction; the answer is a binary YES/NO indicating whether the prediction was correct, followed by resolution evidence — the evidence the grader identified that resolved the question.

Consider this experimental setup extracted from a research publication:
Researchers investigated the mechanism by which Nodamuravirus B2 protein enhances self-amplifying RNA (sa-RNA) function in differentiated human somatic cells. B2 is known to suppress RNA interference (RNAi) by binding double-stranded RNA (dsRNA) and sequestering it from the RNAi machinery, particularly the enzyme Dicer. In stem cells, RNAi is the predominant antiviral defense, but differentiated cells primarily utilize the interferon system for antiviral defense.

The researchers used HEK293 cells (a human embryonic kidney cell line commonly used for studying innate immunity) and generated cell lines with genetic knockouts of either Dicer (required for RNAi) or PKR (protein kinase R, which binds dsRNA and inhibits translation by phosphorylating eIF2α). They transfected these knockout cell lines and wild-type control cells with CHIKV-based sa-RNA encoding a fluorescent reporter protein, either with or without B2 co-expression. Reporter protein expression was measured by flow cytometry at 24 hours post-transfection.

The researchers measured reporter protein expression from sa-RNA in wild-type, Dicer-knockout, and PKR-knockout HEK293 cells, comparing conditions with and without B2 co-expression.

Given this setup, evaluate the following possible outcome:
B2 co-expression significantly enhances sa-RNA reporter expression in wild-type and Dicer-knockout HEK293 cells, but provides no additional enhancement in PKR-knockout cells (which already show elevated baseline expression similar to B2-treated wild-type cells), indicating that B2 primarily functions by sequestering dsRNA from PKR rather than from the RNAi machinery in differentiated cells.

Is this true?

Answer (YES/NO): YES